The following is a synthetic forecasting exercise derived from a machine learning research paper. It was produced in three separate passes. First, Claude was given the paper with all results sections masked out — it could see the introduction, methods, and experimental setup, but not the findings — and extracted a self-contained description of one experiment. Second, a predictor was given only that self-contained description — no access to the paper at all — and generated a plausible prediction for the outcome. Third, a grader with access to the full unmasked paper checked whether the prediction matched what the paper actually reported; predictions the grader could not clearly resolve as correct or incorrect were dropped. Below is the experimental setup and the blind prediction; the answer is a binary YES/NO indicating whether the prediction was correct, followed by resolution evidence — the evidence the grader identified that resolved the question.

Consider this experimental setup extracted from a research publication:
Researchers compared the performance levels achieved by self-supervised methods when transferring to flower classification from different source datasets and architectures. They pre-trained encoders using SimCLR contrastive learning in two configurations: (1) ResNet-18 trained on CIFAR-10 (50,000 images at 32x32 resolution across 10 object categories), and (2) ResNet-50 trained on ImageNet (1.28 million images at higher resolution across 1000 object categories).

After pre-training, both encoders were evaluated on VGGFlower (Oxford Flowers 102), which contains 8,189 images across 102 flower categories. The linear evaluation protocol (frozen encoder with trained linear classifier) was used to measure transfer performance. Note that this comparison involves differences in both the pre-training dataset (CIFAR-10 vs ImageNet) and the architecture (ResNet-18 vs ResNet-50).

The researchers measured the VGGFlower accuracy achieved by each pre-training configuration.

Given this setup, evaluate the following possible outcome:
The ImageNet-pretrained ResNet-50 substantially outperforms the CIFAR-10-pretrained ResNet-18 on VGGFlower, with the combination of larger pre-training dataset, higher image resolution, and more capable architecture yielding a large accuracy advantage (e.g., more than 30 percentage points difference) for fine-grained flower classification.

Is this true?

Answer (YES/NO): YES